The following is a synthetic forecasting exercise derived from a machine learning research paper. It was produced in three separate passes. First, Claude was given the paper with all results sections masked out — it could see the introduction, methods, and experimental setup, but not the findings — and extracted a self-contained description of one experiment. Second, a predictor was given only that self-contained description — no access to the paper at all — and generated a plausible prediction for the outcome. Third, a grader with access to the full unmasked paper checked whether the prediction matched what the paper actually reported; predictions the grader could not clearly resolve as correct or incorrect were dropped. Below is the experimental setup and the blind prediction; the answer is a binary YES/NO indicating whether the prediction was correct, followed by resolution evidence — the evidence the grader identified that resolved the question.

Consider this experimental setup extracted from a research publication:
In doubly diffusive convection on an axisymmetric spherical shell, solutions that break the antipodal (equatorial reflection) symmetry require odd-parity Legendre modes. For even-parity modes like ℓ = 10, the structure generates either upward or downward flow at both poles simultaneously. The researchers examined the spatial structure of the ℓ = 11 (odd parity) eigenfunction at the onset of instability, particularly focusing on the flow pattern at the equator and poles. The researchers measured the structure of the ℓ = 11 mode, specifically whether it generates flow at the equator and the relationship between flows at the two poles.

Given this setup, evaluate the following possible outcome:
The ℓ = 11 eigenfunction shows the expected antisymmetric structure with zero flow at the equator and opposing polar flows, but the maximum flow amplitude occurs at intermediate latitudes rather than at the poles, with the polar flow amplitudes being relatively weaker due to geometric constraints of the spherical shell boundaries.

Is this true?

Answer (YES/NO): NO